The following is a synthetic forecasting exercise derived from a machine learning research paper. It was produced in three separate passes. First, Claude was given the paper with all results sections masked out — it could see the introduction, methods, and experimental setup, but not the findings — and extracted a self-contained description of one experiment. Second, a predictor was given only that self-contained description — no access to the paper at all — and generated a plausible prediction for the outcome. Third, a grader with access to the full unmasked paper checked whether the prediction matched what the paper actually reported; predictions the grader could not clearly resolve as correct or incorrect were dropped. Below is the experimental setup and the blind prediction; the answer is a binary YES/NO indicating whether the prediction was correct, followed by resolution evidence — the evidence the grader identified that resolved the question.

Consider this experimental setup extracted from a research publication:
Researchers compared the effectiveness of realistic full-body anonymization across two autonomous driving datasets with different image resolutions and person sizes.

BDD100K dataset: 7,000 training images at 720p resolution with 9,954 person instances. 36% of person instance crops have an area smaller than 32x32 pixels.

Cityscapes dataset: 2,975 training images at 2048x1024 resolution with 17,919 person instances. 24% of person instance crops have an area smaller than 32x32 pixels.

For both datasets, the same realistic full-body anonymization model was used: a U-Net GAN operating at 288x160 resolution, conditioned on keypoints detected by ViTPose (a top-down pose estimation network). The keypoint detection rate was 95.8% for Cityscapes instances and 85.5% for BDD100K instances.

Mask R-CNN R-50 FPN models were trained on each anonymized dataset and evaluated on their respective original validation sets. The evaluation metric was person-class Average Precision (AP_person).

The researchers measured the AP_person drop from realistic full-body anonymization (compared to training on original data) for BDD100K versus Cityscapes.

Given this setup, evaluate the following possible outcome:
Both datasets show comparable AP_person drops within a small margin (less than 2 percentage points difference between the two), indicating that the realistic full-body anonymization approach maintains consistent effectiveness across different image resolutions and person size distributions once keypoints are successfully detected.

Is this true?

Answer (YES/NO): NO